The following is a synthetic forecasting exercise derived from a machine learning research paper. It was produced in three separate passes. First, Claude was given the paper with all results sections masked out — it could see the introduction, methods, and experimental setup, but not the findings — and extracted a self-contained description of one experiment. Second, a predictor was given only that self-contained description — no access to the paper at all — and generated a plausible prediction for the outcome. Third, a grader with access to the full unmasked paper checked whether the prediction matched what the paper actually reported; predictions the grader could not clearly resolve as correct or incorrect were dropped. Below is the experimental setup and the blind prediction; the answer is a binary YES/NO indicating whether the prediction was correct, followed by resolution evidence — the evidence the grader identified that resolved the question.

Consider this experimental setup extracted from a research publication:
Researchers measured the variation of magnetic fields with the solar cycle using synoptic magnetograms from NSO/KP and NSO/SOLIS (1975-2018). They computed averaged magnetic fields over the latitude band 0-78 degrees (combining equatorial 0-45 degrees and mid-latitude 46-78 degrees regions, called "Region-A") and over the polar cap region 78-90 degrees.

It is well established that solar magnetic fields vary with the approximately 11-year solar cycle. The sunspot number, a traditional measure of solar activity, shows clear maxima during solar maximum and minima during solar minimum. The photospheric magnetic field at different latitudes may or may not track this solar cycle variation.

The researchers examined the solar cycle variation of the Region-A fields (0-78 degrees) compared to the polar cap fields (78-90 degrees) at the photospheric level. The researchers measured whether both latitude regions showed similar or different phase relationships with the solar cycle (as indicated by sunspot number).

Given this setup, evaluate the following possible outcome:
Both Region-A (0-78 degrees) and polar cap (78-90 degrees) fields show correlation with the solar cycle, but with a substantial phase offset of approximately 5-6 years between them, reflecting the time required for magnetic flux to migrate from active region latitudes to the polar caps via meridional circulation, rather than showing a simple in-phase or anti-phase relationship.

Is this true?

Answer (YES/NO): NO